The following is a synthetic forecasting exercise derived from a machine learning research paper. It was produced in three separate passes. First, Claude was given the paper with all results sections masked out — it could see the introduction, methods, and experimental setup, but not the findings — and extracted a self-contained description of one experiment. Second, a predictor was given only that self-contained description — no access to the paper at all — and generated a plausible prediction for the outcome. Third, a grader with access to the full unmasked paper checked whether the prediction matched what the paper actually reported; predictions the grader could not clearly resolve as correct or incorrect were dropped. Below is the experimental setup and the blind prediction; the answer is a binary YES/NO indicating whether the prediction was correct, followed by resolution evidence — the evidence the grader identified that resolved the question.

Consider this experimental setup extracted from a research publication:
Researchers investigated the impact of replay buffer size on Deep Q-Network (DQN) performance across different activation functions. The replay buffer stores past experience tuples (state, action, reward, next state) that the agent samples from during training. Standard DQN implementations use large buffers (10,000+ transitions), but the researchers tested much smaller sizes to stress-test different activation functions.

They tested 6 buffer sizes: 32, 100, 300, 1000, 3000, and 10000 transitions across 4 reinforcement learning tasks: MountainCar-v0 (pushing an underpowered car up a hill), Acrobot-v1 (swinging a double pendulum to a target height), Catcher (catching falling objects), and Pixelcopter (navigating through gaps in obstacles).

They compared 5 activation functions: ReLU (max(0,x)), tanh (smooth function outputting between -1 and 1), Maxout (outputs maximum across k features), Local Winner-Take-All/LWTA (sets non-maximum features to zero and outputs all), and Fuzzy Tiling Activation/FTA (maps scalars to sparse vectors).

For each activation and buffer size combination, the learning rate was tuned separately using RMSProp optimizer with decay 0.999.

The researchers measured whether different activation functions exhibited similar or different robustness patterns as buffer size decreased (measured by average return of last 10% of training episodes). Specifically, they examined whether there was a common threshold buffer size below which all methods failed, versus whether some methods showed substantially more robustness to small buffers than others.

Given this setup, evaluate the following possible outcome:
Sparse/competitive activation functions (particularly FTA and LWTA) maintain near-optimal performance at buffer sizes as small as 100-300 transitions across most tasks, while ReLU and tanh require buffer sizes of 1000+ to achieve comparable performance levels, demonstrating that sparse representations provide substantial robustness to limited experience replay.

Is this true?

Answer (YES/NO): NO